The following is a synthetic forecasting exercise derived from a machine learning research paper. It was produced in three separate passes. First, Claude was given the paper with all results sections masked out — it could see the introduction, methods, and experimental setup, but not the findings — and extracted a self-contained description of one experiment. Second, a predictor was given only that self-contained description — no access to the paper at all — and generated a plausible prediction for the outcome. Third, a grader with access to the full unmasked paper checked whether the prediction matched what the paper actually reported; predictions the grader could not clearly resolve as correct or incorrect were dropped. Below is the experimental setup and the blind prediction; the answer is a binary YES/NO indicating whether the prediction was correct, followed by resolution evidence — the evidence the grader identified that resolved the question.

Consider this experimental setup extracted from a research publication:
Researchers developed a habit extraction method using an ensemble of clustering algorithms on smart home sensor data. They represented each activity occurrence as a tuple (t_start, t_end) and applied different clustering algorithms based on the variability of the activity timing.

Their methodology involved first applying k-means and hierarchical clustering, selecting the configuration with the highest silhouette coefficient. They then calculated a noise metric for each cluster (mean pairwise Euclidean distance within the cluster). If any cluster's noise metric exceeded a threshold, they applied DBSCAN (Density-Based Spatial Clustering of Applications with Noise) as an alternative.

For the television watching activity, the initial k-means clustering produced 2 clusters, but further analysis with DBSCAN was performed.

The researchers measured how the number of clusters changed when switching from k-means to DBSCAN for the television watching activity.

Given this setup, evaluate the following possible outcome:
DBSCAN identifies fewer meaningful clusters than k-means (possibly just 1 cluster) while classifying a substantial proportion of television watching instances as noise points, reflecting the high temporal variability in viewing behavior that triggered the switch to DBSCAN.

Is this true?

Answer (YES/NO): NO